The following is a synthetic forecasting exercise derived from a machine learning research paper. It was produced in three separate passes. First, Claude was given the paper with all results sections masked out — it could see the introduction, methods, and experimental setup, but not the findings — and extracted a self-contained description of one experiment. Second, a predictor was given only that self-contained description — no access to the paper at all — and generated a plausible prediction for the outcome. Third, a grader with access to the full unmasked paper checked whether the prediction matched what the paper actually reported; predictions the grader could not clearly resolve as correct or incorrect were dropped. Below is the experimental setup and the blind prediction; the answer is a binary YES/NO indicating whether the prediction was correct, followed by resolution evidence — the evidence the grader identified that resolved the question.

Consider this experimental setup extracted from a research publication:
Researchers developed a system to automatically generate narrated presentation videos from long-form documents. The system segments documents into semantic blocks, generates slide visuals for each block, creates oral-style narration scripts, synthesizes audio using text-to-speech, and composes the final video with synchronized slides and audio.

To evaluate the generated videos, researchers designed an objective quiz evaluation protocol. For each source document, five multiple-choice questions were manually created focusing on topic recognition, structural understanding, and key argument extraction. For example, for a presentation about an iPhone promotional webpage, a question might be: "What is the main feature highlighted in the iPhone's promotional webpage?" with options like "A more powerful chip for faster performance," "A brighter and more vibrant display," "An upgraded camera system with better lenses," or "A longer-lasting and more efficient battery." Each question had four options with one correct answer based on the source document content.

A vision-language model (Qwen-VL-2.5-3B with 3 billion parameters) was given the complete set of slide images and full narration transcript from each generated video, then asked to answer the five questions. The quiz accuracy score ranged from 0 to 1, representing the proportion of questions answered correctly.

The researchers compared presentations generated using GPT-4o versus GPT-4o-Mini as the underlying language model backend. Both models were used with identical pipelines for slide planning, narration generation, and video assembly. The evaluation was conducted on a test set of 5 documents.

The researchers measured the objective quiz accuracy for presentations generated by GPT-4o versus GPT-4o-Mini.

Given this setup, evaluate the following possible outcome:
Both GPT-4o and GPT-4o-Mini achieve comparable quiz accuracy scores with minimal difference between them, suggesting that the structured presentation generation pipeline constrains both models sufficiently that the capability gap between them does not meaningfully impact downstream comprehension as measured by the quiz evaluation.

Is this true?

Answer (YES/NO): NO